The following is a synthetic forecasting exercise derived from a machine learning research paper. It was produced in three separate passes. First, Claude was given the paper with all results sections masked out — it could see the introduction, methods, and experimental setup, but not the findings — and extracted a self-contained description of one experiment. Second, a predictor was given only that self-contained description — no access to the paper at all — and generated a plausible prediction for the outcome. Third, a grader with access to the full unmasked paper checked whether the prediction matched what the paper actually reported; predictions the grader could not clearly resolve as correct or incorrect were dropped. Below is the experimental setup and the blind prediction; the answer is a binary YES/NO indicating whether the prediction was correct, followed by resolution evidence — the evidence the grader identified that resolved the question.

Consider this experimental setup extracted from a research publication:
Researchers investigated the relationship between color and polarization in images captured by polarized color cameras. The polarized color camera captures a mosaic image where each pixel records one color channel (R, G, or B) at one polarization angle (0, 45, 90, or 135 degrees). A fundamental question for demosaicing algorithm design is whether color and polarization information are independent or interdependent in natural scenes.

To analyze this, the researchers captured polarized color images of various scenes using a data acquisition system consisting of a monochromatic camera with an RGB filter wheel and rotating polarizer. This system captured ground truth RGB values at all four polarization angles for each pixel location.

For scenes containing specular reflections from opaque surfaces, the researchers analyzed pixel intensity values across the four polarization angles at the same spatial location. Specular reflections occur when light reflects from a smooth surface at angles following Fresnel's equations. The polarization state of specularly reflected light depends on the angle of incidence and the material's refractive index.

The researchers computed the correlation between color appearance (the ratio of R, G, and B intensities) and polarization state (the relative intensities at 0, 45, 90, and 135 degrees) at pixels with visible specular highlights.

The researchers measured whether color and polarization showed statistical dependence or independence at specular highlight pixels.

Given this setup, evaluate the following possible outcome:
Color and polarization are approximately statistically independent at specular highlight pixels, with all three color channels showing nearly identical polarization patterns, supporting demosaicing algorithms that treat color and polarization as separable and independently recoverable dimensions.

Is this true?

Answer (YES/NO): NO